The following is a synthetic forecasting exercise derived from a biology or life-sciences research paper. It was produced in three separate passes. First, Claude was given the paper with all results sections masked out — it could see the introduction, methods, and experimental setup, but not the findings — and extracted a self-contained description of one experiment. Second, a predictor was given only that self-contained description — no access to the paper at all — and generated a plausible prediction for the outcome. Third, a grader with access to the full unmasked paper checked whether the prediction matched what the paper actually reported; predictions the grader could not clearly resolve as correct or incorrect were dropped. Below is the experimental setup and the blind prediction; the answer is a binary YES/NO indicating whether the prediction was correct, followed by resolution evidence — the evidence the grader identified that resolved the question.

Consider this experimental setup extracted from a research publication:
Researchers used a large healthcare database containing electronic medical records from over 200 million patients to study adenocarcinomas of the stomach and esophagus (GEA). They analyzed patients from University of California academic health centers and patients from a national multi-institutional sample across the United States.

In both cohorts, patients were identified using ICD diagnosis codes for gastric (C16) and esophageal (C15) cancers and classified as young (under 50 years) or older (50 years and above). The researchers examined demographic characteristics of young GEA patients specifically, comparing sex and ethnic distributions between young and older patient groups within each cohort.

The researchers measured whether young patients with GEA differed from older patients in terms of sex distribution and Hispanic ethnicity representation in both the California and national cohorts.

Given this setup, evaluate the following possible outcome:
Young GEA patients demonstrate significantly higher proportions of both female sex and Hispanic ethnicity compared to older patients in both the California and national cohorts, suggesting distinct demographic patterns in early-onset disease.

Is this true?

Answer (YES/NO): YES